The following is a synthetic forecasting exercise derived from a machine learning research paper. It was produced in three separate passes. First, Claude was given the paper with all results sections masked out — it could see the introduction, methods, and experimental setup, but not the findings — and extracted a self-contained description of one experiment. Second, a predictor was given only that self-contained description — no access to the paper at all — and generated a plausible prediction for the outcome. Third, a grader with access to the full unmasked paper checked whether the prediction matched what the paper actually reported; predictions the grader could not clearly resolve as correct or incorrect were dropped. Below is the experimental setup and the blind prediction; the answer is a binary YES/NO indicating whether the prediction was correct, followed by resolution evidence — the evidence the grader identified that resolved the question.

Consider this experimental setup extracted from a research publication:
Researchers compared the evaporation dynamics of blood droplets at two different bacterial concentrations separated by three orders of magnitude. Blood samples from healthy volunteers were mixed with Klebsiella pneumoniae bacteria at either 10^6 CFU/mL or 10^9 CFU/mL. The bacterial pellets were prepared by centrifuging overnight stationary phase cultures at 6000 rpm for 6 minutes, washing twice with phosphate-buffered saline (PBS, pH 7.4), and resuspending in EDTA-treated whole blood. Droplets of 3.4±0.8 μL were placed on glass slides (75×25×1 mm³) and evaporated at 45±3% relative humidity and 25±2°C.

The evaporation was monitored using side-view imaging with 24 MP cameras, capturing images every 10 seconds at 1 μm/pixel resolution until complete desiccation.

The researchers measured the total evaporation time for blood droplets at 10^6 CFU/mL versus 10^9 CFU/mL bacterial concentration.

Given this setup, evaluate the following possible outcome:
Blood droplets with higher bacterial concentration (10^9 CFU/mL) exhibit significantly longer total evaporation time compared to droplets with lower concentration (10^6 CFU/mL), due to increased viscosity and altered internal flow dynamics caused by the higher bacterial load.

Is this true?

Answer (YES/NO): NO